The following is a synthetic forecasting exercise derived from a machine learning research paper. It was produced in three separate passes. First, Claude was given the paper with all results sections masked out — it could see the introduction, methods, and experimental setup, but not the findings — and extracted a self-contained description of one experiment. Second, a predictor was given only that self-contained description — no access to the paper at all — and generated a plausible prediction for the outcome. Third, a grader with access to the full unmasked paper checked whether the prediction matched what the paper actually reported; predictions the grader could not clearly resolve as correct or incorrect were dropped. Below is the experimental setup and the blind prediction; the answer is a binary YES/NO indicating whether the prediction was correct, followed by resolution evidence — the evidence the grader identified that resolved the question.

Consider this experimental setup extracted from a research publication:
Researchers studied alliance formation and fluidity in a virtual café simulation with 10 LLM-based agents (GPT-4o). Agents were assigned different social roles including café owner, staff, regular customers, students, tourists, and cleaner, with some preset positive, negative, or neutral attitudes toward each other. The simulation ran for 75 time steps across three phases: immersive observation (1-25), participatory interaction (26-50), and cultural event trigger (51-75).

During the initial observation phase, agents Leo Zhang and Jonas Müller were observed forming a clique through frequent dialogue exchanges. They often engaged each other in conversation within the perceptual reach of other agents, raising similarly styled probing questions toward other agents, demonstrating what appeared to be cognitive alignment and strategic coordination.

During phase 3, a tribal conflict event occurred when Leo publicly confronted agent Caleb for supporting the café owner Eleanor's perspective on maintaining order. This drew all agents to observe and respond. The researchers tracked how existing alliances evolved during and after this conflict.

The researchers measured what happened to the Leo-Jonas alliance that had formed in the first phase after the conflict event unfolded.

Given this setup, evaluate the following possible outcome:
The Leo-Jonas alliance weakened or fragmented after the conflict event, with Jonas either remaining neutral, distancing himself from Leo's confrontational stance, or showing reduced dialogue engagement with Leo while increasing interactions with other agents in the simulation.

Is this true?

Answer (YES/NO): YES